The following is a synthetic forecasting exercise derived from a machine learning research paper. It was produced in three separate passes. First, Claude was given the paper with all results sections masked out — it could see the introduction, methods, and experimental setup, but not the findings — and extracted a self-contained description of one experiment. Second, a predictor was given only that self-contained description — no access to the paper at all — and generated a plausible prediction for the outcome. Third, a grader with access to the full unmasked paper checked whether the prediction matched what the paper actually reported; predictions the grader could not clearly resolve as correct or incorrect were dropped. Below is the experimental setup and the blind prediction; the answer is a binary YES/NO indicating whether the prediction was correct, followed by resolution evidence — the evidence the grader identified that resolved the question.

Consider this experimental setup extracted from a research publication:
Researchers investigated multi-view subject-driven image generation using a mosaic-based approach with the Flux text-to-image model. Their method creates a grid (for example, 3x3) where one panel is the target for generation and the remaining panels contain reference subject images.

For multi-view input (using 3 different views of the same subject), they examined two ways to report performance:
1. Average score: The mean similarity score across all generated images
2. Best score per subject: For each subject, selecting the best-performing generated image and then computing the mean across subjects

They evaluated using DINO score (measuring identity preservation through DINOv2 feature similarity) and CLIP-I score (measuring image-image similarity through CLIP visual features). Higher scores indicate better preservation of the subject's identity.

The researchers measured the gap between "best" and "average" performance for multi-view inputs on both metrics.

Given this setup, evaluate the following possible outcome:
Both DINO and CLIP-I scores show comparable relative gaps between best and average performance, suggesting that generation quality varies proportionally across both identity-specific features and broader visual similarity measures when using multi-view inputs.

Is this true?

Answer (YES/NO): NO